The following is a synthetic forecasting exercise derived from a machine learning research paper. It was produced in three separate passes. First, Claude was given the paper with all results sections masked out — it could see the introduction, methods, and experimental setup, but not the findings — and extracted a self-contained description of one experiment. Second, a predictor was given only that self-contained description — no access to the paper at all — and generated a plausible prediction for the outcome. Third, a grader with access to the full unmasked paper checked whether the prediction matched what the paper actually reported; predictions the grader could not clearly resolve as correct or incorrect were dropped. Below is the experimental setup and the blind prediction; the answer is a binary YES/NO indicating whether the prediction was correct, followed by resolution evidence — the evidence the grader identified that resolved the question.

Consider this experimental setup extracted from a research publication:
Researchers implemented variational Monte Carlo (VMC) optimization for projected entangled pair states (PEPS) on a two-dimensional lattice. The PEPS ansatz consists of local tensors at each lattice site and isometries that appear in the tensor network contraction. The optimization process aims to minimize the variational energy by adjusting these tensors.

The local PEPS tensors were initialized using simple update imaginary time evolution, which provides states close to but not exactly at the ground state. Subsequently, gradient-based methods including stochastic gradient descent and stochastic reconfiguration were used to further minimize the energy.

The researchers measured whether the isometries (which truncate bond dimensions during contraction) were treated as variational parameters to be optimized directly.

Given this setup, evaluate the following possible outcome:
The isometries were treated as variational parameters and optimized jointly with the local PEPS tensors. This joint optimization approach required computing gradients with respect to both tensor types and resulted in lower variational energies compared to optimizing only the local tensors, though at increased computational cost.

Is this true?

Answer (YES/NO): NO